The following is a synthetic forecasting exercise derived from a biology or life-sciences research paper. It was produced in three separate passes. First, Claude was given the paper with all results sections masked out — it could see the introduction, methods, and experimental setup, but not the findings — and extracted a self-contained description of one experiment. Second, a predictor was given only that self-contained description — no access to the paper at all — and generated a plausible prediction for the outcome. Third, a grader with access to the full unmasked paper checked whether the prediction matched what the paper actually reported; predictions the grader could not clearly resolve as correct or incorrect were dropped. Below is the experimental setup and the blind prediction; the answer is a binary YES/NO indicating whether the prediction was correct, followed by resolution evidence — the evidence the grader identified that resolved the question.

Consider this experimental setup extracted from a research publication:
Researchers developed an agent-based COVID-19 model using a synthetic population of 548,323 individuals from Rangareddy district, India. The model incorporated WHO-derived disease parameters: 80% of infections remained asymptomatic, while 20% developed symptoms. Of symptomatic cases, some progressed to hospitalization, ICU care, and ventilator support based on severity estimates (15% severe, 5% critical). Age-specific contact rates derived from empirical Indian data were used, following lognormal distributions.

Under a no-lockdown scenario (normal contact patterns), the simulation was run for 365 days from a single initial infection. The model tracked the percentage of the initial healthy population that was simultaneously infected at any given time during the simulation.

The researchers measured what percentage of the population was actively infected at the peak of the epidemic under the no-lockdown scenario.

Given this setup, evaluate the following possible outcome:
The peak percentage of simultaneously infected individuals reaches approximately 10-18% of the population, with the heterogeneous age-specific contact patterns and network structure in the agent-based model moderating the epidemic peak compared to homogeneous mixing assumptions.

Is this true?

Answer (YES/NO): NO